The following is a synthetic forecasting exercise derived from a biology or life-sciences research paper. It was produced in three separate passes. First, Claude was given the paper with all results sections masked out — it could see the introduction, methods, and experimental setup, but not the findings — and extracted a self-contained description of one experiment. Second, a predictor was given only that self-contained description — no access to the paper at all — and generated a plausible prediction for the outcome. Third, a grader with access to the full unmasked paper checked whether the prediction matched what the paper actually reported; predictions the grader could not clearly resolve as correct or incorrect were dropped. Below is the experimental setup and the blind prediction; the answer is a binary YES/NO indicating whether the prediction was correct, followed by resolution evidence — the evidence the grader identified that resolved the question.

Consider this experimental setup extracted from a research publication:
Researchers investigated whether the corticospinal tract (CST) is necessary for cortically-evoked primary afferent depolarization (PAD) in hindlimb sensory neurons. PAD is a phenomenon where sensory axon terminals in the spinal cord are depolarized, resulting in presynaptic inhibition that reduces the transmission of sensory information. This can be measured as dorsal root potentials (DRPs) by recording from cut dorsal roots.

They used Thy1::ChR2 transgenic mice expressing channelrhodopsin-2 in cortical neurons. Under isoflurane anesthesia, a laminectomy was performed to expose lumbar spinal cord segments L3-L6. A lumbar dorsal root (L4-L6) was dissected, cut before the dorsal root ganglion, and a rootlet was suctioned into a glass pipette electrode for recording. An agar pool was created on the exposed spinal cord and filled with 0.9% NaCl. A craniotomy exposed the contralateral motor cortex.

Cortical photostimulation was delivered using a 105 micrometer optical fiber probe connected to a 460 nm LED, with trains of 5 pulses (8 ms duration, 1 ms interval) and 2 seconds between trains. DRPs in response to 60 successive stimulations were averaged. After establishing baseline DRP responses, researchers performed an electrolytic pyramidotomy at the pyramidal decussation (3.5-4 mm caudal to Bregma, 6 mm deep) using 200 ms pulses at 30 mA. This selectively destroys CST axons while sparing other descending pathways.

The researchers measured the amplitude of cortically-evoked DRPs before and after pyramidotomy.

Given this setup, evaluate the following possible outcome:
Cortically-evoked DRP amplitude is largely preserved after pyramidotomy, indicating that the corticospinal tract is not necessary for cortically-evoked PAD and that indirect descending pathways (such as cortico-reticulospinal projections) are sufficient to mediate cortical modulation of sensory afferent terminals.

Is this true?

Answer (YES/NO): NO